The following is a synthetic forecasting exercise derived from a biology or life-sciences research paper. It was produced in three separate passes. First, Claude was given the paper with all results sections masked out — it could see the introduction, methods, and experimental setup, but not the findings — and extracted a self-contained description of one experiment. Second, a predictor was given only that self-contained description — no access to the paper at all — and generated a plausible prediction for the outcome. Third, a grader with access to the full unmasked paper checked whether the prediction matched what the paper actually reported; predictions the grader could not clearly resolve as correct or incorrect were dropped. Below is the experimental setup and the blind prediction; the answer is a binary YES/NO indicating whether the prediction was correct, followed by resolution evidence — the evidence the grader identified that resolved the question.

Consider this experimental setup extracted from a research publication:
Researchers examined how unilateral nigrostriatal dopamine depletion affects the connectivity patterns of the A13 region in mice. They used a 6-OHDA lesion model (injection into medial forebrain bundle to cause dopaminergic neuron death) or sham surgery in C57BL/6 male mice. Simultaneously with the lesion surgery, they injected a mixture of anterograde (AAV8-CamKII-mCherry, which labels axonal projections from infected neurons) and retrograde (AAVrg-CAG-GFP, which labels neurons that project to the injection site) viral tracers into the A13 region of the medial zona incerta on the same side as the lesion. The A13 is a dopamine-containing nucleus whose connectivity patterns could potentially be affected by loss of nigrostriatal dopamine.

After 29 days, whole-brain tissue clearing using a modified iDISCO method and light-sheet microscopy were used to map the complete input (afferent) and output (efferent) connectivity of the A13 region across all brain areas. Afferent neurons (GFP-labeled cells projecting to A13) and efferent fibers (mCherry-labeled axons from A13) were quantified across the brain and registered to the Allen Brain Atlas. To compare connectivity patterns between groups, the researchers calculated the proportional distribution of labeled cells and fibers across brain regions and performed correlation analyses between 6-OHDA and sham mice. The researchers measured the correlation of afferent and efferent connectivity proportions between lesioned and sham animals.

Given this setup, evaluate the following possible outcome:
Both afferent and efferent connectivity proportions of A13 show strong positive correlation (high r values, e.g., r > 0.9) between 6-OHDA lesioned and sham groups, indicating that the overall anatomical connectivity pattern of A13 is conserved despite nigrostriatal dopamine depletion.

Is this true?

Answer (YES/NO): NO